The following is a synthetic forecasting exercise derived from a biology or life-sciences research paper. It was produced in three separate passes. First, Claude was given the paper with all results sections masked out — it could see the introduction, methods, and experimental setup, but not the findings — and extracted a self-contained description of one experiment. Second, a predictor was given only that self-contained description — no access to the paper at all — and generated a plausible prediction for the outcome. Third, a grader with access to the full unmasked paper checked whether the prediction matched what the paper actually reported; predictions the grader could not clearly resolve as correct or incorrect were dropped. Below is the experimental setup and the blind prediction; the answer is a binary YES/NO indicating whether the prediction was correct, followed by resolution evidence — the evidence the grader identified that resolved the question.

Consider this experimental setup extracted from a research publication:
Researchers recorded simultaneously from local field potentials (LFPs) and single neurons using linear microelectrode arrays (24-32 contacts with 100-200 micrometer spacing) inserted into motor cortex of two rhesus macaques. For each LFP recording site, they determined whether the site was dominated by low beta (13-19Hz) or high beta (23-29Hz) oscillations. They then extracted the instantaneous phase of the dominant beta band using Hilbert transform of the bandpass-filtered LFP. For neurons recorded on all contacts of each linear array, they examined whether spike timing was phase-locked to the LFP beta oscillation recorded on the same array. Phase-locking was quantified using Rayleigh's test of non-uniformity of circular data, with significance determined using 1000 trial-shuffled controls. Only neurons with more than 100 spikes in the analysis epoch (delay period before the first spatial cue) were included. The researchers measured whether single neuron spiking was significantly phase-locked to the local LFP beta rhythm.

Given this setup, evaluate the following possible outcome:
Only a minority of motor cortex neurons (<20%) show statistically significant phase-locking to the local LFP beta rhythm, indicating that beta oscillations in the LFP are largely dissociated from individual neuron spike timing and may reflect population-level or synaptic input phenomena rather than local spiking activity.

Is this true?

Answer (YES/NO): NO